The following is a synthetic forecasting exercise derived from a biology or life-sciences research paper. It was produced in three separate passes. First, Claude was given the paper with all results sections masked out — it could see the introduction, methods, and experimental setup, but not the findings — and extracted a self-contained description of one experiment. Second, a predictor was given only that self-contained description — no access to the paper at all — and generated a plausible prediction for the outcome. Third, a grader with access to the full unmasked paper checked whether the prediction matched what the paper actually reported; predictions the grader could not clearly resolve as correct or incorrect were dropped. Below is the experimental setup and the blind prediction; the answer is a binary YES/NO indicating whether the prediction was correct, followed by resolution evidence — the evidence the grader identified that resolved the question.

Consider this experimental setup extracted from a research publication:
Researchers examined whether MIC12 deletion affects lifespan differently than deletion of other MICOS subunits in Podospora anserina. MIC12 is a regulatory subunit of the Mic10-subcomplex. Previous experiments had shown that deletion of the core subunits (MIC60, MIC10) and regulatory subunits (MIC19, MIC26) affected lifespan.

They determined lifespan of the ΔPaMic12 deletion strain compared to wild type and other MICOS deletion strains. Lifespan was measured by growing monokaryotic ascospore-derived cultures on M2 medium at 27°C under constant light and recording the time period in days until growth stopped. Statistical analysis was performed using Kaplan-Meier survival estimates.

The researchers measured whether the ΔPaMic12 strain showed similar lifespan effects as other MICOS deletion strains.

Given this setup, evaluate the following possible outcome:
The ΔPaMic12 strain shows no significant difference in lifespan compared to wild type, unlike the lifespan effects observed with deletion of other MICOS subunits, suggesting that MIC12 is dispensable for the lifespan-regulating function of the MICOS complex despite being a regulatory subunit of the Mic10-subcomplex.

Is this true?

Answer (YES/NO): YES